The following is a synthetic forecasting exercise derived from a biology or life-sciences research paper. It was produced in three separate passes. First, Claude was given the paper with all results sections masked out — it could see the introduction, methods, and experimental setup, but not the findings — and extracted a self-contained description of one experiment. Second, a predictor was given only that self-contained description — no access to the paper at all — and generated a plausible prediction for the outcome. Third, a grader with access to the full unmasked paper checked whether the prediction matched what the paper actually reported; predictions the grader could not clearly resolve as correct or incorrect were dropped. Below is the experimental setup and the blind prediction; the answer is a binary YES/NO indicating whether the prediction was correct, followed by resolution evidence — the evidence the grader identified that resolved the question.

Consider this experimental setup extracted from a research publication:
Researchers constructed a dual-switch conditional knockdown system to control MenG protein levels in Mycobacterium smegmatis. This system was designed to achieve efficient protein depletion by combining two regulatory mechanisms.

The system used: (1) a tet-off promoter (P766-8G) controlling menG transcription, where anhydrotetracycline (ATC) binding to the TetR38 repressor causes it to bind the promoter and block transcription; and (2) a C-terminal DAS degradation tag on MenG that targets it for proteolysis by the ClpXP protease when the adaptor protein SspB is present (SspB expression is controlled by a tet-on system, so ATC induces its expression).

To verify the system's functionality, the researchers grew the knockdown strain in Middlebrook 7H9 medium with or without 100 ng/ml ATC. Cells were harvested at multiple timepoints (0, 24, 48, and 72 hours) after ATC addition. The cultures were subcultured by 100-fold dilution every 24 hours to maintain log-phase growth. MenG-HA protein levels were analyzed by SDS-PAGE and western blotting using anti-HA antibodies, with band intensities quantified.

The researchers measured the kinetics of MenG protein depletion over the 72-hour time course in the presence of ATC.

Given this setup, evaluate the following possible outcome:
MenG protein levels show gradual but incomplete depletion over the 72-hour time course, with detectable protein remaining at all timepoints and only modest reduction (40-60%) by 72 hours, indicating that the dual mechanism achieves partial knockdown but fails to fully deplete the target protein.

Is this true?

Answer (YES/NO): NO